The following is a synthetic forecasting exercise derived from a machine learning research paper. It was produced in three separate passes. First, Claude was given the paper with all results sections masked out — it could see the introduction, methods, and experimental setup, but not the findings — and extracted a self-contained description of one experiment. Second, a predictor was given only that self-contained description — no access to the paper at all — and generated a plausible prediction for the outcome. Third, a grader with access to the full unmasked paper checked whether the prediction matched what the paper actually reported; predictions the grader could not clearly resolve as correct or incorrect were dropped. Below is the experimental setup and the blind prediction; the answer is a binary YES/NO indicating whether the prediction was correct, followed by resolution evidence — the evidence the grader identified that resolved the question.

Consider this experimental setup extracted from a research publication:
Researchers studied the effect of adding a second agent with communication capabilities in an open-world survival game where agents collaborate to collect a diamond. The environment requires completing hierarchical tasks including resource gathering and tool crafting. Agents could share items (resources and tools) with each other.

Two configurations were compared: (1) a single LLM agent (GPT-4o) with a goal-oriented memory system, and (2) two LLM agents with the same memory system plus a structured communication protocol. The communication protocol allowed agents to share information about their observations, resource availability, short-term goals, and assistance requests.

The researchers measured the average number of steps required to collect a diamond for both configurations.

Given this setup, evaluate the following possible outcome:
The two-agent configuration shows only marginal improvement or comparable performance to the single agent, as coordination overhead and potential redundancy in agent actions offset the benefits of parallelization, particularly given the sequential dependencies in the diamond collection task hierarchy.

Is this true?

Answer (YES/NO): NO